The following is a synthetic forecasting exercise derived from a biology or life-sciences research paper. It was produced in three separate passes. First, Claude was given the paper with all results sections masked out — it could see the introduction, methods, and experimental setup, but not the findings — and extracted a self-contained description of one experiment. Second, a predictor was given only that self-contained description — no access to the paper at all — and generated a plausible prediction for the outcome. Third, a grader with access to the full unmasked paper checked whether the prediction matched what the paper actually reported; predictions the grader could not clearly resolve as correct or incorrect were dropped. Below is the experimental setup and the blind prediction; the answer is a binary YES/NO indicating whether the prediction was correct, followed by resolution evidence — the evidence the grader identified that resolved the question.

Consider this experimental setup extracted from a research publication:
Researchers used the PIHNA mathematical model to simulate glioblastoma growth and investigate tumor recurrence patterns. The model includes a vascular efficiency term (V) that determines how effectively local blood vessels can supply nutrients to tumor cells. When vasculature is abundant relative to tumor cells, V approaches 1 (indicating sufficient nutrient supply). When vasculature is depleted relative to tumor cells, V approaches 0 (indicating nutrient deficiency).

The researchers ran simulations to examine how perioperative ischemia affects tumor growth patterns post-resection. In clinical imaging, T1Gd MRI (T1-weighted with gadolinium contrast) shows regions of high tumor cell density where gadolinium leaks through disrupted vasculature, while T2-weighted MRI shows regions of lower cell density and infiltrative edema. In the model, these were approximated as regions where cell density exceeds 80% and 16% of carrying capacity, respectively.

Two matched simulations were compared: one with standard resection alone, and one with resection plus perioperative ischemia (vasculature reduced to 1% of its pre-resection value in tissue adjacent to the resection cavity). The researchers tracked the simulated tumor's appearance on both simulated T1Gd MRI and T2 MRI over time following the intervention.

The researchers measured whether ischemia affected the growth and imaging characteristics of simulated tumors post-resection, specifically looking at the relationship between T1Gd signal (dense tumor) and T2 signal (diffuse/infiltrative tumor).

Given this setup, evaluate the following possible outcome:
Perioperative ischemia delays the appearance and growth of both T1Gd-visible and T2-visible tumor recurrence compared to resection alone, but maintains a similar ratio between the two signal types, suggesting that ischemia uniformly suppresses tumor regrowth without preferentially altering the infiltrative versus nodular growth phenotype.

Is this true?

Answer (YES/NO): NO